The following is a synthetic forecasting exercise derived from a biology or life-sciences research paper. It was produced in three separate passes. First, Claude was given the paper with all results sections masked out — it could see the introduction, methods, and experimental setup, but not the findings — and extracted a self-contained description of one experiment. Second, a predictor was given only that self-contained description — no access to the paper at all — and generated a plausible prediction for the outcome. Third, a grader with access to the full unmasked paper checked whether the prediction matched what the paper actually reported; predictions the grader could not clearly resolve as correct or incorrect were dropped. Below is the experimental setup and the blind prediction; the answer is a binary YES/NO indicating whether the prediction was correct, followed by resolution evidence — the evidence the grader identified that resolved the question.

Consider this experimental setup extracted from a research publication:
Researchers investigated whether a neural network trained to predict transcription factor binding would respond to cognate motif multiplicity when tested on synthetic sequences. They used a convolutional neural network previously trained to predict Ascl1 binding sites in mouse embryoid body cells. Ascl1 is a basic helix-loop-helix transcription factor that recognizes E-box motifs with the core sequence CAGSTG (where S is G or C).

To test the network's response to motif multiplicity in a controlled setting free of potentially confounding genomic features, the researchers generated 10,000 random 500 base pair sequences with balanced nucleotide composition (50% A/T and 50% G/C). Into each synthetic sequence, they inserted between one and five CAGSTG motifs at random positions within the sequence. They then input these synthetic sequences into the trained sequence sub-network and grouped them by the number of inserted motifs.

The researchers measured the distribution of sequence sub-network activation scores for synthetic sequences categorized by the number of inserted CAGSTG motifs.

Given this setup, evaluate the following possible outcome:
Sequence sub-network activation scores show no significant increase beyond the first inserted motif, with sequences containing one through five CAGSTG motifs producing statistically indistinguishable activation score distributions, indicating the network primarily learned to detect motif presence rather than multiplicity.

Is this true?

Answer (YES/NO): NO